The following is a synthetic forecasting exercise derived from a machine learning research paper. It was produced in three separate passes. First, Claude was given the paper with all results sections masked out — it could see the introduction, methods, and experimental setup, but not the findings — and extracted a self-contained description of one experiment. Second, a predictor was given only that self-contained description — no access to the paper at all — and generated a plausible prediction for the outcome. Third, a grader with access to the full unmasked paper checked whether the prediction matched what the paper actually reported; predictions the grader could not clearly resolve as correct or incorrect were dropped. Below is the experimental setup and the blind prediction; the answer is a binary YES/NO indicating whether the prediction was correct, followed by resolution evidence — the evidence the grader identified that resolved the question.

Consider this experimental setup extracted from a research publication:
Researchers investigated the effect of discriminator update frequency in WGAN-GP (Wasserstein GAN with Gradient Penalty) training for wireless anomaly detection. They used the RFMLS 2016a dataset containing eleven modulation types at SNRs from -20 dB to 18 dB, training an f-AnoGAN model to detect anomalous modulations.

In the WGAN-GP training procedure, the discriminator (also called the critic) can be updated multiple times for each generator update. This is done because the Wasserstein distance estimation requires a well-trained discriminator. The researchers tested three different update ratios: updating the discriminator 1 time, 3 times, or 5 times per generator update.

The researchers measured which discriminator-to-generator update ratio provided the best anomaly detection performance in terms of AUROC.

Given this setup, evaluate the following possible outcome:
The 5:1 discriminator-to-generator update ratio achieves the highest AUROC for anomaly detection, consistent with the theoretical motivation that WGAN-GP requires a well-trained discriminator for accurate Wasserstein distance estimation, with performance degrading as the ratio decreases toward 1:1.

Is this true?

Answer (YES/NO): NO